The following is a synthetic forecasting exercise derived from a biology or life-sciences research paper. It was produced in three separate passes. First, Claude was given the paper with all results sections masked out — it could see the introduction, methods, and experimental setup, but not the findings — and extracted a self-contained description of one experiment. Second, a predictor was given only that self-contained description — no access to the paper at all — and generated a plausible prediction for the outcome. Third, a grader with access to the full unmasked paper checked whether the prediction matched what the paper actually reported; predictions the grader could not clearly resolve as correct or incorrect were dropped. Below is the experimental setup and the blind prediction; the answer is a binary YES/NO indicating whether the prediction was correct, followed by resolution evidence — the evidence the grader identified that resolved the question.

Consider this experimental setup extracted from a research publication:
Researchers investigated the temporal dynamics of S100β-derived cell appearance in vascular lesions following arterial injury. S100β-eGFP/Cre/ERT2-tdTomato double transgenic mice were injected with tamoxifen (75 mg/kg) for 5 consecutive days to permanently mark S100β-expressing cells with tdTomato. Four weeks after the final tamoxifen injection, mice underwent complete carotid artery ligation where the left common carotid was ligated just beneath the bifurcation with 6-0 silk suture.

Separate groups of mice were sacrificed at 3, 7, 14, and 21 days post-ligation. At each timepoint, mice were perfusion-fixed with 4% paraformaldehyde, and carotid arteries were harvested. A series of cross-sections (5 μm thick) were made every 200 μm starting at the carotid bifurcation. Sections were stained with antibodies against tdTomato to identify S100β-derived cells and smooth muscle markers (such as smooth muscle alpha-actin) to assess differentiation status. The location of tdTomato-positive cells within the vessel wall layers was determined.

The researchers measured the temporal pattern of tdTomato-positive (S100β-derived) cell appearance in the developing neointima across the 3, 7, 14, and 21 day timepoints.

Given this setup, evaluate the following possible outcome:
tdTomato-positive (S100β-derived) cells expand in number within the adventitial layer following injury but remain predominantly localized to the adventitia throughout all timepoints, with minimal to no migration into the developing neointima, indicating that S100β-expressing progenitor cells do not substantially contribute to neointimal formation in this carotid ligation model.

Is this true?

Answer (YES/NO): NO